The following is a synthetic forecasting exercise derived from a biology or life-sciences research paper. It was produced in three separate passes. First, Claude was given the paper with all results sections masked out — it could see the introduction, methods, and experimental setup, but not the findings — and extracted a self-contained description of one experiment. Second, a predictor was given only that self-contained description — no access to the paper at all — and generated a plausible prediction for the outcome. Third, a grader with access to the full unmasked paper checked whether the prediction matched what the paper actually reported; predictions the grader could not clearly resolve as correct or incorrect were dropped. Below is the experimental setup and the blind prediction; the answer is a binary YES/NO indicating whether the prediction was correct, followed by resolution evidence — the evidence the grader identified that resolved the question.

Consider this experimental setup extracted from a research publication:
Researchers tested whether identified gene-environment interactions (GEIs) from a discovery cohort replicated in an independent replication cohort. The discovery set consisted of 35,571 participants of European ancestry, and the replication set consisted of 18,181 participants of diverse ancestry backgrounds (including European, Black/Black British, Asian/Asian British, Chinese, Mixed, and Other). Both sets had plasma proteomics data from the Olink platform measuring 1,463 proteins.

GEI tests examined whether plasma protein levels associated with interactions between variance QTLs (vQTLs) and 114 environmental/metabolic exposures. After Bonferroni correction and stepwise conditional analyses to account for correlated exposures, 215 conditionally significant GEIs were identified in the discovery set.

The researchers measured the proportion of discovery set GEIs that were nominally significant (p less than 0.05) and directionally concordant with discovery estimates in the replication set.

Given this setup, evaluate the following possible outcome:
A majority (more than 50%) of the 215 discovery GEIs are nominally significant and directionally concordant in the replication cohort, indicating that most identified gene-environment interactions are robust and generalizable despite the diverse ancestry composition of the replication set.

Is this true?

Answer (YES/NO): YES